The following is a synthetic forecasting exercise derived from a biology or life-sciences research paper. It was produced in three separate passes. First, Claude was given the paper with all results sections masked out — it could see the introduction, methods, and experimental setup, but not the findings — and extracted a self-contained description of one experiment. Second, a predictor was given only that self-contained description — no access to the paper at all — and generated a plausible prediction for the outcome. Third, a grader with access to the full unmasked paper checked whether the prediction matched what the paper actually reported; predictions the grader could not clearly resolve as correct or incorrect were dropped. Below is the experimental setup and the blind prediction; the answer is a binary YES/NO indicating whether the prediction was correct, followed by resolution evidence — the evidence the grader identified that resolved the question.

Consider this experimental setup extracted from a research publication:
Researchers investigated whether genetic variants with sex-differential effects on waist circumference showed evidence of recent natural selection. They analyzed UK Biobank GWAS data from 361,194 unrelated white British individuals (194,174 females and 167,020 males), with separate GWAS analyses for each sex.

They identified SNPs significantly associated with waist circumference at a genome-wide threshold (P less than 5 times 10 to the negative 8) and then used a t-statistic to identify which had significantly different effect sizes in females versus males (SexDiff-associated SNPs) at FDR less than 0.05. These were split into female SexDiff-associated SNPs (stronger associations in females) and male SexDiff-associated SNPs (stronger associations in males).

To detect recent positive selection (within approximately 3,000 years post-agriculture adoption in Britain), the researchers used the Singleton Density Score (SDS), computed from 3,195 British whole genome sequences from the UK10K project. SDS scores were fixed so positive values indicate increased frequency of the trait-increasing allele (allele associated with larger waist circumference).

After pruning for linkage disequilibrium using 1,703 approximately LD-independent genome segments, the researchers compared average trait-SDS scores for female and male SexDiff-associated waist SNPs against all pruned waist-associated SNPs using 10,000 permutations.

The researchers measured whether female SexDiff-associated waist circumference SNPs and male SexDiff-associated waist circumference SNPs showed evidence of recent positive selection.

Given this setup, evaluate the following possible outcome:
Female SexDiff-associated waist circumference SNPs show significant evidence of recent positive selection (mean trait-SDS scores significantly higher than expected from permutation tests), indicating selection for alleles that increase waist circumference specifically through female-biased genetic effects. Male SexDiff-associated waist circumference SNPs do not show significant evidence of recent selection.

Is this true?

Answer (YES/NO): NO